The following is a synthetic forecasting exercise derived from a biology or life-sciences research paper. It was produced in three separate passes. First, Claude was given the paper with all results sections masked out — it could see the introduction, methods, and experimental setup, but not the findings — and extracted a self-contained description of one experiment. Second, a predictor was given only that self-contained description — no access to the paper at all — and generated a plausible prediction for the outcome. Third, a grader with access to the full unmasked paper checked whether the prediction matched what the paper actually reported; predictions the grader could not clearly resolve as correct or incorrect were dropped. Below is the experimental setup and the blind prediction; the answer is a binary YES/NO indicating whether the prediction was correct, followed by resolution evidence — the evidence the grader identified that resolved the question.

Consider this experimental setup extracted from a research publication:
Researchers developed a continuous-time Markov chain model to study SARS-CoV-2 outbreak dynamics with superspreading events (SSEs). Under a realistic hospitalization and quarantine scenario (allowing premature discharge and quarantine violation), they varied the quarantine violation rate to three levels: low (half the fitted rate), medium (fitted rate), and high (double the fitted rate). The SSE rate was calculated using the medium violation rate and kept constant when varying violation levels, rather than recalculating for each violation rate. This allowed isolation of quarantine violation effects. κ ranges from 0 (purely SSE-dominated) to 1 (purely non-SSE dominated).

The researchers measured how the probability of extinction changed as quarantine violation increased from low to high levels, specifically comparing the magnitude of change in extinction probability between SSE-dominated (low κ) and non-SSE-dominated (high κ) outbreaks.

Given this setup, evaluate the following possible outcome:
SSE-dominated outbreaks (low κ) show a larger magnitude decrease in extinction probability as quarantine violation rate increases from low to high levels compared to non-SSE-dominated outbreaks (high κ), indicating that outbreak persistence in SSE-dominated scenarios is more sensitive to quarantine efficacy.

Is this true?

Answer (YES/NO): YES